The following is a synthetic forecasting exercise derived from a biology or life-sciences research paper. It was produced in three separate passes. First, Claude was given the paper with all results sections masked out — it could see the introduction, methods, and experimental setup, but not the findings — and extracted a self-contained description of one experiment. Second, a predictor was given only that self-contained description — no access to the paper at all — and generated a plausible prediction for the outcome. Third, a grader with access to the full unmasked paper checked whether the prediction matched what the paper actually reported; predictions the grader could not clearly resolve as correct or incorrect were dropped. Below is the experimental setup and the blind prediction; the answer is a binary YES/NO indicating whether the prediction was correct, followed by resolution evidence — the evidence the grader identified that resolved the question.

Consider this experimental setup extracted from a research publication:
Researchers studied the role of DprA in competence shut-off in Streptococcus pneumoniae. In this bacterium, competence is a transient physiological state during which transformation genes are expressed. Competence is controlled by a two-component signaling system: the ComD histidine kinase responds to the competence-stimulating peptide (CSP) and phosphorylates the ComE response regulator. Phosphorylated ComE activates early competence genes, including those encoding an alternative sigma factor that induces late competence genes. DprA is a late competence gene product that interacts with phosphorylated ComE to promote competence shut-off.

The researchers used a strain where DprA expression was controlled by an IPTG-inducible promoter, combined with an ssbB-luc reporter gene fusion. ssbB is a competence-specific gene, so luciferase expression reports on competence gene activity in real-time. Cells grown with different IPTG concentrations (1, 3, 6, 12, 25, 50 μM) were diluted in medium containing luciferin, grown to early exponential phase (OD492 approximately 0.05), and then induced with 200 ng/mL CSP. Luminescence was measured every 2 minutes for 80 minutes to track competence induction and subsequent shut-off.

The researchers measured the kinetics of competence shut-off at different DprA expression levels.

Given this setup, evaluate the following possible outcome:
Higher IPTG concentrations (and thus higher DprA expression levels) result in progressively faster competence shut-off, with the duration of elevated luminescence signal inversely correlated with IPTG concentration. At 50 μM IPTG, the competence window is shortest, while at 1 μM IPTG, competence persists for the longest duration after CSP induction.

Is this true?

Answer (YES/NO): YES